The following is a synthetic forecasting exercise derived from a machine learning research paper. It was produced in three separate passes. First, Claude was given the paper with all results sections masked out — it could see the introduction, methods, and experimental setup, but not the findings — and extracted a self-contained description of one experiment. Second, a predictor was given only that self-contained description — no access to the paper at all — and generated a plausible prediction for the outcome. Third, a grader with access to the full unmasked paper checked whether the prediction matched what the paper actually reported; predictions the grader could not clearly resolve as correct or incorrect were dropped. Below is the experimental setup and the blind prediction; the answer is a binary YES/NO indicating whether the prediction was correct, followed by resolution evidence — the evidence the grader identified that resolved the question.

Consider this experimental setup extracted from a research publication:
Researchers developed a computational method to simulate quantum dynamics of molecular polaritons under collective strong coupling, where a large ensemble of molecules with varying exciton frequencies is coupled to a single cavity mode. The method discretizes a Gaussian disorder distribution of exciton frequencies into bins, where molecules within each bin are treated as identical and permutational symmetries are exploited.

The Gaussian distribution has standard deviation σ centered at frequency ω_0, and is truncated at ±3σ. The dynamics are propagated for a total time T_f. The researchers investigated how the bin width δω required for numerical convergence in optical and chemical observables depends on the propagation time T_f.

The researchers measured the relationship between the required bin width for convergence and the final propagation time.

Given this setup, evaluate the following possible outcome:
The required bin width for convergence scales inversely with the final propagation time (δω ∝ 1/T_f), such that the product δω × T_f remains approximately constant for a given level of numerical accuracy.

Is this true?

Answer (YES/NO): YES